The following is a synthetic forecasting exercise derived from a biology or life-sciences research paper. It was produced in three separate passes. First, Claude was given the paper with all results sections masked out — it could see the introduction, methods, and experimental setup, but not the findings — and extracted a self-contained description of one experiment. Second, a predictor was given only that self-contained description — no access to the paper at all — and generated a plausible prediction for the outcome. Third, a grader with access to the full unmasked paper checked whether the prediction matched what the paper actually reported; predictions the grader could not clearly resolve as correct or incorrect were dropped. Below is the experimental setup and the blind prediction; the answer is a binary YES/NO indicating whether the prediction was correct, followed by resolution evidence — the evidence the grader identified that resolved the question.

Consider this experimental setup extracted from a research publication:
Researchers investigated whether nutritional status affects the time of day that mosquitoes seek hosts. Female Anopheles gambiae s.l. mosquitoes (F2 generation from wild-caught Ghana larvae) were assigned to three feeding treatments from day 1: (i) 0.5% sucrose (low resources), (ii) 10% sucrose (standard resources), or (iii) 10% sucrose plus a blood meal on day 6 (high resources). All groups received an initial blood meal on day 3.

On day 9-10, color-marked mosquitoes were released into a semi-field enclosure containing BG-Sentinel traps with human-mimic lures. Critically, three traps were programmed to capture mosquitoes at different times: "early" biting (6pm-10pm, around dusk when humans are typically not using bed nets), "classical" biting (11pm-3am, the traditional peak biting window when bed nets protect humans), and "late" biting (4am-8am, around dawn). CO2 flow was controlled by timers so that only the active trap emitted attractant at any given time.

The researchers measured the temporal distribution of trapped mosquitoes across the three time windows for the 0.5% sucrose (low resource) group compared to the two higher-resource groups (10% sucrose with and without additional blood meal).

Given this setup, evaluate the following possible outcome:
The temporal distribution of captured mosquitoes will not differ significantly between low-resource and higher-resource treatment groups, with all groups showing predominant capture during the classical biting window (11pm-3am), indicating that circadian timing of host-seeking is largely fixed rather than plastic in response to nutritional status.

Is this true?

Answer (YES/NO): NO